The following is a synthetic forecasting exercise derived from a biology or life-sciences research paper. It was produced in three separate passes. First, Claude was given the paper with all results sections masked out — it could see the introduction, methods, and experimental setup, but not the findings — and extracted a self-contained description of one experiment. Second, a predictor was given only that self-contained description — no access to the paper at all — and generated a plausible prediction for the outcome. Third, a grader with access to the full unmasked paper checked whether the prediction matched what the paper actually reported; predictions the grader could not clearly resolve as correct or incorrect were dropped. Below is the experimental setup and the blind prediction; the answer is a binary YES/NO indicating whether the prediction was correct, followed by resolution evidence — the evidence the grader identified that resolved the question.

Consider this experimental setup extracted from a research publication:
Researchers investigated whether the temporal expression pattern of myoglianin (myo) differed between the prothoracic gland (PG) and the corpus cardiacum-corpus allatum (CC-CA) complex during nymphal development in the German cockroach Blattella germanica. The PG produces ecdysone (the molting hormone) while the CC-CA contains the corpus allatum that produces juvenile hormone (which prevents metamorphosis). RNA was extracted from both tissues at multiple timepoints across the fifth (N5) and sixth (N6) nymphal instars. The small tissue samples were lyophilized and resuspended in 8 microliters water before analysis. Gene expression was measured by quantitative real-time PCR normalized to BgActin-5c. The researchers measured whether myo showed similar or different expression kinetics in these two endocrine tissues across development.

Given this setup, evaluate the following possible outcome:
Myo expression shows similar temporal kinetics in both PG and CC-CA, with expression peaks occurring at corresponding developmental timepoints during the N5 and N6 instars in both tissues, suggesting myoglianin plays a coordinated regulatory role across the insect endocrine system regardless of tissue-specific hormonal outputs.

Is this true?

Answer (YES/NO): NO